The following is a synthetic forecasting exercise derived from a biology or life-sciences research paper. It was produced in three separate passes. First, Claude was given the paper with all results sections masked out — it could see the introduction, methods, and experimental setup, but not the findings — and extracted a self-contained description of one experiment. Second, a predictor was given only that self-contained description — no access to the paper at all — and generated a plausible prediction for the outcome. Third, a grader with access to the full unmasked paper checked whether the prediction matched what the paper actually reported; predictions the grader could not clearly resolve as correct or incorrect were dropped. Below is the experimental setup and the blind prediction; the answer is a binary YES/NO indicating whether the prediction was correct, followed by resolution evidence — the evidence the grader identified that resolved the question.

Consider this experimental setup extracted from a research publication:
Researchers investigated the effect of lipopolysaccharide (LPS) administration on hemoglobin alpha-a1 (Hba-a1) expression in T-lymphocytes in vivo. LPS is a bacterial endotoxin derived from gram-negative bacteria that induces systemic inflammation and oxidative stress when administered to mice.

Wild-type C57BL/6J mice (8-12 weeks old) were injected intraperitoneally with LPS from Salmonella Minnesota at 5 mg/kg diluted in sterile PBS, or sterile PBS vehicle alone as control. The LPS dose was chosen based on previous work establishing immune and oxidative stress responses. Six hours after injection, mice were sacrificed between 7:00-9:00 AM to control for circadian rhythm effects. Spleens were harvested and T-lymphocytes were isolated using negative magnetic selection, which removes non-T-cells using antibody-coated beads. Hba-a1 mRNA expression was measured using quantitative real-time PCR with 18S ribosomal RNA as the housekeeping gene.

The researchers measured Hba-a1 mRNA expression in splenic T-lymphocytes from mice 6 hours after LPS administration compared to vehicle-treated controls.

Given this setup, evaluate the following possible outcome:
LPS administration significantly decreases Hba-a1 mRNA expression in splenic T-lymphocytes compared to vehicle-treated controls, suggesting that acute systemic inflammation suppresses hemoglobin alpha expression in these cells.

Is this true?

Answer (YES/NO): NO